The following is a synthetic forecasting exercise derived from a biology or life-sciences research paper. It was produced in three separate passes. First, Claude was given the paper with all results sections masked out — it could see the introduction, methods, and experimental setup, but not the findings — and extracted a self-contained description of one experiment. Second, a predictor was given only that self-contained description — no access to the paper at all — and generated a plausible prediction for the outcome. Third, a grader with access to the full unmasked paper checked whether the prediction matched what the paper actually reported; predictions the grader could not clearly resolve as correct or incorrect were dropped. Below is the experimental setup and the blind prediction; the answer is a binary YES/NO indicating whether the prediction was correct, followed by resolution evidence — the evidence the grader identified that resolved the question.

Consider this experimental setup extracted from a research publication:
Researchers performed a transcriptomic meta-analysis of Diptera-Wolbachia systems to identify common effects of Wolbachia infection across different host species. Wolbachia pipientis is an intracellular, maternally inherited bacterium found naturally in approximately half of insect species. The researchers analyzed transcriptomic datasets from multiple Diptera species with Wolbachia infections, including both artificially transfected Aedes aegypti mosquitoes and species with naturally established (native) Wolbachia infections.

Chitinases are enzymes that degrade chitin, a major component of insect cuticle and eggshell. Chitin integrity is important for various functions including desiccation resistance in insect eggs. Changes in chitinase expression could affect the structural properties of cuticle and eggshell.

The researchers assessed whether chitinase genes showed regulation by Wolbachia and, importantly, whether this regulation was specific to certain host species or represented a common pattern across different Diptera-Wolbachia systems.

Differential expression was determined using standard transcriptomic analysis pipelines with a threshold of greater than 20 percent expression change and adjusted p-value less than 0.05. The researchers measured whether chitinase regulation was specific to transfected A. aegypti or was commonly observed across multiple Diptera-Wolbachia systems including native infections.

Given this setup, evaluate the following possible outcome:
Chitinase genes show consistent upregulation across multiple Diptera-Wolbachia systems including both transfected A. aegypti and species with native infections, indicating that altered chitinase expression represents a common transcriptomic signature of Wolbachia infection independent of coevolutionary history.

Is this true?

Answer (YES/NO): NO